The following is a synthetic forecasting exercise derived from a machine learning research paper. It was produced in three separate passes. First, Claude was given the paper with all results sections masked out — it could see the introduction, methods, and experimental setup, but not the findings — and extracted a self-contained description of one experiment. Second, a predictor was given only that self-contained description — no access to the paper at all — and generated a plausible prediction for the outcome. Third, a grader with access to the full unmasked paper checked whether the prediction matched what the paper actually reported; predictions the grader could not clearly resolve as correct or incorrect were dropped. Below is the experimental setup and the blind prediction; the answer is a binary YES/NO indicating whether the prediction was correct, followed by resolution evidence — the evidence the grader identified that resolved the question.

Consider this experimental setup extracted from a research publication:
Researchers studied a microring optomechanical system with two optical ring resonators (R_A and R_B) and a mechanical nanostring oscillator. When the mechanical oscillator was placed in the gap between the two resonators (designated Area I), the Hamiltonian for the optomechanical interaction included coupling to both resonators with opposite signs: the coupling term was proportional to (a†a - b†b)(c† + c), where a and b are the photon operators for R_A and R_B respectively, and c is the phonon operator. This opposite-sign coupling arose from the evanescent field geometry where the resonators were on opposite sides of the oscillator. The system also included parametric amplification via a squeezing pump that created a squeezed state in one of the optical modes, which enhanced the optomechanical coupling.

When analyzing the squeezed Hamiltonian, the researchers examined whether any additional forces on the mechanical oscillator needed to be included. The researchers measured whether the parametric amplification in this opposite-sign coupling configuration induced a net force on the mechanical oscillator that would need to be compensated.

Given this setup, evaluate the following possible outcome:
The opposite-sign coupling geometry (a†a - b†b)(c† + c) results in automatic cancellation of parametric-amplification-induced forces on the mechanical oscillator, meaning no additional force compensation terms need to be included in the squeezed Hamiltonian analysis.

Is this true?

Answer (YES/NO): NO